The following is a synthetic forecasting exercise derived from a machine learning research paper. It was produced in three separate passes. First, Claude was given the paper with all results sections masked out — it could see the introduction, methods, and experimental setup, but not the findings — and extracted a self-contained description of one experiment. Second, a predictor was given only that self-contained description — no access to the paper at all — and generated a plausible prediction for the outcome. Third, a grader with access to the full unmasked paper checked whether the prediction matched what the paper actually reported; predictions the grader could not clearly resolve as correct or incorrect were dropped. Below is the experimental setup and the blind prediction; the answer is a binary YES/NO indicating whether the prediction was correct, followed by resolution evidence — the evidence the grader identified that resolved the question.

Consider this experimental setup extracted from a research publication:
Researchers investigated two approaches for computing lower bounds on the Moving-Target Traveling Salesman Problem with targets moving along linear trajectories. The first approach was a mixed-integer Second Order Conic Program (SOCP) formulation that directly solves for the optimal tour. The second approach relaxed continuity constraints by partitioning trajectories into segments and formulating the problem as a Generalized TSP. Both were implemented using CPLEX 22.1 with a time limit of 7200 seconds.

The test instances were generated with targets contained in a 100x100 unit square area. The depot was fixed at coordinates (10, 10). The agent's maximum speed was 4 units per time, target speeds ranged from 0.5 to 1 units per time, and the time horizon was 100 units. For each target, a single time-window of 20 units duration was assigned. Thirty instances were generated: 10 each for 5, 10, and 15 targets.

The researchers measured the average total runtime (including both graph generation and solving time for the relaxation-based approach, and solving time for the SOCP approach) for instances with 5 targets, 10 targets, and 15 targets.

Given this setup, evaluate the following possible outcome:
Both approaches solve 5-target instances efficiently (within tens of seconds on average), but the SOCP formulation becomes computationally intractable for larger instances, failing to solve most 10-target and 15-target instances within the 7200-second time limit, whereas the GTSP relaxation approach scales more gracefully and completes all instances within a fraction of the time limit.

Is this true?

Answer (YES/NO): NO